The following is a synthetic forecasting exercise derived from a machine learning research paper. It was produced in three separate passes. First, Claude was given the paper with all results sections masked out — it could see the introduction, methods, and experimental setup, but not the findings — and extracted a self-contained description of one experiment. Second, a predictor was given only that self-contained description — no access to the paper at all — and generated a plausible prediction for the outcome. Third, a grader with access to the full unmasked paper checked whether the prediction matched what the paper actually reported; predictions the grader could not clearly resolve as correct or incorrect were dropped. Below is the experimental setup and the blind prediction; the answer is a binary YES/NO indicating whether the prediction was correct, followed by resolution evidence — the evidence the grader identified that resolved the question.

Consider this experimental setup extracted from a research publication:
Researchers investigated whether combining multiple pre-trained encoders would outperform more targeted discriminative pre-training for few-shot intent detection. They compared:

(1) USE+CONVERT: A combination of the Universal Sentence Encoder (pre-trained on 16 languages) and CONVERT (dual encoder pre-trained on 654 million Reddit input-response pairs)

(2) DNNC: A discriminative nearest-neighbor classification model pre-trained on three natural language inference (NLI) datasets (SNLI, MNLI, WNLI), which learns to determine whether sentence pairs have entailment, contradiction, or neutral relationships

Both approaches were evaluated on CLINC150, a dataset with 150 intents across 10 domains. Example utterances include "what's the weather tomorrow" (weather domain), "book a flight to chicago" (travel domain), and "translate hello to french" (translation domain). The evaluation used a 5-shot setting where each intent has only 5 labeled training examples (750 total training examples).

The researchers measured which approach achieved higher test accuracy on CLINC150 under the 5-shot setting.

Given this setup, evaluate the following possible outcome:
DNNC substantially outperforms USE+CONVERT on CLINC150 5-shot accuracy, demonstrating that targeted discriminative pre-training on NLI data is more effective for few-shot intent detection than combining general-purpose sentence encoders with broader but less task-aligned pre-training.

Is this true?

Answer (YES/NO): NO